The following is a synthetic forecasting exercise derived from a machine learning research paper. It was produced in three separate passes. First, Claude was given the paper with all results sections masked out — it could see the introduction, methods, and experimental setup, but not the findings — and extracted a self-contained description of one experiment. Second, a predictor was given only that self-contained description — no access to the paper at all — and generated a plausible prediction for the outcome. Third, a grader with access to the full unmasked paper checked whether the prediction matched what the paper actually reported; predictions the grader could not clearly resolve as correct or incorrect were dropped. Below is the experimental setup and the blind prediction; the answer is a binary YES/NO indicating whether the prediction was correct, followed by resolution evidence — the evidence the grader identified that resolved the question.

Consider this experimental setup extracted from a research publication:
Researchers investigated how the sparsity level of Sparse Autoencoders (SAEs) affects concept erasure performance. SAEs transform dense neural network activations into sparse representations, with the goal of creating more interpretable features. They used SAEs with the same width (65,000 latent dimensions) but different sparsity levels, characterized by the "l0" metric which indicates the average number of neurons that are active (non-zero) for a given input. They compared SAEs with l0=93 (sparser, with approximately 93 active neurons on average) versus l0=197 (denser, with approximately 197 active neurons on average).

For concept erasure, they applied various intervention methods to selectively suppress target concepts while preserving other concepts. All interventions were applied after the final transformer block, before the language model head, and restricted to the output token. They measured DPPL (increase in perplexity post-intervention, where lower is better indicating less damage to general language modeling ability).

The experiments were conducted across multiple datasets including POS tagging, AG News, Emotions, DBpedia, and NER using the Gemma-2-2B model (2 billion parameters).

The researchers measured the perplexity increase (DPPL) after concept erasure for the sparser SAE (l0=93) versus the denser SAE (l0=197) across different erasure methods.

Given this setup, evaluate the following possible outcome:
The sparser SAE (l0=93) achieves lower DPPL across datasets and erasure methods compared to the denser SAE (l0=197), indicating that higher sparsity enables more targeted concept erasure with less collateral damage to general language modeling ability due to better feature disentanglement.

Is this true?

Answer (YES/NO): NO